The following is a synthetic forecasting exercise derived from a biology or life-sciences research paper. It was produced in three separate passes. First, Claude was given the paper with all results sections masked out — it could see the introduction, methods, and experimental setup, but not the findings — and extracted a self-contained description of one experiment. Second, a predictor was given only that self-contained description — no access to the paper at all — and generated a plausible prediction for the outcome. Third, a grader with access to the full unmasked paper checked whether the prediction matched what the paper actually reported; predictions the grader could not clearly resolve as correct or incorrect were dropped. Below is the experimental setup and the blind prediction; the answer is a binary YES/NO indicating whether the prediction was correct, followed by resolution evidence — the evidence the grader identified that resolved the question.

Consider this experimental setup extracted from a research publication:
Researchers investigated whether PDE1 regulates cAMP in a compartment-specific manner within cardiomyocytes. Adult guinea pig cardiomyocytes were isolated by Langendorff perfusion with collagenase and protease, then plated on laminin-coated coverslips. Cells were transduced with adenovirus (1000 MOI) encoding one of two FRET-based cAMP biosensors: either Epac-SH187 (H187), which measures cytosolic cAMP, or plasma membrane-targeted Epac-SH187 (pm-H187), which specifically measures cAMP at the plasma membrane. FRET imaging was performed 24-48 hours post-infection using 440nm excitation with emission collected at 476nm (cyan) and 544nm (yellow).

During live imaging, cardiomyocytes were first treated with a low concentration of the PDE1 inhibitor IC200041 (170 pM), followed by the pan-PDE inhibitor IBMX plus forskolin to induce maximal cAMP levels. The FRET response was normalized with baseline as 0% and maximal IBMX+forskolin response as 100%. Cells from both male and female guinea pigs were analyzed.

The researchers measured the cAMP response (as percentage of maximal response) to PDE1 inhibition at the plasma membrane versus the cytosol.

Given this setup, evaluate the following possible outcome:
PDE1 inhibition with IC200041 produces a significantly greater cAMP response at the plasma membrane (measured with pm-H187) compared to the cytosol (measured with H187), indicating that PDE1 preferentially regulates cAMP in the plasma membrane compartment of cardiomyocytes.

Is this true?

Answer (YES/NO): YES